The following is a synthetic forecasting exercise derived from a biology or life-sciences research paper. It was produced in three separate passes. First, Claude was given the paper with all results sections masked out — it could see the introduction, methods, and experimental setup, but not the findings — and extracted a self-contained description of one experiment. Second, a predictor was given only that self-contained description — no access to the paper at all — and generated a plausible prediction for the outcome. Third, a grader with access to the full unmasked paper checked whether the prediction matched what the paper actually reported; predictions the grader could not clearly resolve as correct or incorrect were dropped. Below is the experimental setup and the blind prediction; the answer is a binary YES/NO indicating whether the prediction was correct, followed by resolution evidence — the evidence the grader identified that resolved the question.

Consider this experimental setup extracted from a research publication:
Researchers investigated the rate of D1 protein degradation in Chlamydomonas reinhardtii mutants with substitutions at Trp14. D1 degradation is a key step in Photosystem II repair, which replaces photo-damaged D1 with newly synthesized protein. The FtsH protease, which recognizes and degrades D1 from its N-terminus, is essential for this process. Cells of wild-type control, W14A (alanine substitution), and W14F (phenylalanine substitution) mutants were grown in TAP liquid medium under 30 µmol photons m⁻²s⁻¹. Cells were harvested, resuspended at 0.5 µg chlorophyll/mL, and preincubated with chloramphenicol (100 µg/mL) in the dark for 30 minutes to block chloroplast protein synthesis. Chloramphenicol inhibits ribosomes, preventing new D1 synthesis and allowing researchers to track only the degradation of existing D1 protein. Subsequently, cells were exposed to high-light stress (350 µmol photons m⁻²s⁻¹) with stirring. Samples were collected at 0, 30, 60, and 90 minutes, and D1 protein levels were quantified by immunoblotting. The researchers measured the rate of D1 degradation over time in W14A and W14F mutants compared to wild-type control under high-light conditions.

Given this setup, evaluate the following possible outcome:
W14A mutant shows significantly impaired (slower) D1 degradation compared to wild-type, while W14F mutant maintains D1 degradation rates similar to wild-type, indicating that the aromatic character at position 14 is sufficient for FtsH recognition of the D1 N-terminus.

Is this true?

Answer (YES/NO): NO